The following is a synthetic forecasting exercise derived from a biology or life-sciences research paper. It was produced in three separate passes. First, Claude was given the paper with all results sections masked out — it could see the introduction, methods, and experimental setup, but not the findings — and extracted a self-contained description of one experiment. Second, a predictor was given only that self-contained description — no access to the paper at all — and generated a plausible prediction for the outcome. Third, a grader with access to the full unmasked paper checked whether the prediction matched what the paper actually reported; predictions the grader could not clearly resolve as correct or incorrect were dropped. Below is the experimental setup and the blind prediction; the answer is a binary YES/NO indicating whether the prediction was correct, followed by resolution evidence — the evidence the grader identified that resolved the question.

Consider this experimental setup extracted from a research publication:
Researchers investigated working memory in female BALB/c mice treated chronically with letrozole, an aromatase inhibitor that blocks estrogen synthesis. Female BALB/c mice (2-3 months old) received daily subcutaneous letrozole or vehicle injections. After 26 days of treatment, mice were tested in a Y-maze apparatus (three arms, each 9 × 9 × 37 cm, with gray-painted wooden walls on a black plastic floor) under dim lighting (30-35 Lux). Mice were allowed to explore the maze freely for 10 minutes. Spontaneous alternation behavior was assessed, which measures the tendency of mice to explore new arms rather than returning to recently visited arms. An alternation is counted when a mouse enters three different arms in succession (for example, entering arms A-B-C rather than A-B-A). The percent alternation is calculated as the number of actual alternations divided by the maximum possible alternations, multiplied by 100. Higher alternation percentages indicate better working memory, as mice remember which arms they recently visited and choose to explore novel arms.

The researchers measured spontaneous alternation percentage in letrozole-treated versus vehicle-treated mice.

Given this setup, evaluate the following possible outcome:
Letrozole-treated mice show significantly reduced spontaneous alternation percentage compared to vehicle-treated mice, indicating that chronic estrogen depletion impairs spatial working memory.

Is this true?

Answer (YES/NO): NO